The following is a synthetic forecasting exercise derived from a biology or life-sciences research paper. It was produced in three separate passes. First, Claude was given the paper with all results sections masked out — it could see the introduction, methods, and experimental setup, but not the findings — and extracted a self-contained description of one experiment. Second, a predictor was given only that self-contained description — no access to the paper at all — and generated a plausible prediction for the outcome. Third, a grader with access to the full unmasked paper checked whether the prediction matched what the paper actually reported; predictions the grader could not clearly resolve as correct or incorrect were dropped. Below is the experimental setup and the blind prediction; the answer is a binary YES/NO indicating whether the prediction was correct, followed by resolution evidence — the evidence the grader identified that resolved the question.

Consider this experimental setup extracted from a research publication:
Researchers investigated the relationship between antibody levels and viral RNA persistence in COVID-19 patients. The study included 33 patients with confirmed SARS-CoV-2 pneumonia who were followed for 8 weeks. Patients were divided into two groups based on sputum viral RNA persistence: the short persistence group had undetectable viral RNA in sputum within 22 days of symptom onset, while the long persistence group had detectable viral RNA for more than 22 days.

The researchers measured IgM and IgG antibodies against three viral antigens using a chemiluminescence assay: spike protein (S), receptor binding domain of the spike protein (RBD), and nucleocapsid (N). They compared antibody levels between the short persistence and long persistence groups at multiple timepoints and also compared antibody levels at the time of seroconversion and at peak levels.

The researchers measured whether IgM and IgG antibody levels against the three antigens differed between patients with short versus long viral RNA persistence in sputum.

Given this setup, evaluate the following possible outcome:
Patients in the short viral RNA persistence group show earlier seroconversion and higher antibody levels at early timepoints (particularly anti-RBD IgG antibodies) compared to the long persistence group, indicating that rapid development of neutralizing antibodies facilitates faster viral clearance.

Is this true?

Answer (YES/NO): NO